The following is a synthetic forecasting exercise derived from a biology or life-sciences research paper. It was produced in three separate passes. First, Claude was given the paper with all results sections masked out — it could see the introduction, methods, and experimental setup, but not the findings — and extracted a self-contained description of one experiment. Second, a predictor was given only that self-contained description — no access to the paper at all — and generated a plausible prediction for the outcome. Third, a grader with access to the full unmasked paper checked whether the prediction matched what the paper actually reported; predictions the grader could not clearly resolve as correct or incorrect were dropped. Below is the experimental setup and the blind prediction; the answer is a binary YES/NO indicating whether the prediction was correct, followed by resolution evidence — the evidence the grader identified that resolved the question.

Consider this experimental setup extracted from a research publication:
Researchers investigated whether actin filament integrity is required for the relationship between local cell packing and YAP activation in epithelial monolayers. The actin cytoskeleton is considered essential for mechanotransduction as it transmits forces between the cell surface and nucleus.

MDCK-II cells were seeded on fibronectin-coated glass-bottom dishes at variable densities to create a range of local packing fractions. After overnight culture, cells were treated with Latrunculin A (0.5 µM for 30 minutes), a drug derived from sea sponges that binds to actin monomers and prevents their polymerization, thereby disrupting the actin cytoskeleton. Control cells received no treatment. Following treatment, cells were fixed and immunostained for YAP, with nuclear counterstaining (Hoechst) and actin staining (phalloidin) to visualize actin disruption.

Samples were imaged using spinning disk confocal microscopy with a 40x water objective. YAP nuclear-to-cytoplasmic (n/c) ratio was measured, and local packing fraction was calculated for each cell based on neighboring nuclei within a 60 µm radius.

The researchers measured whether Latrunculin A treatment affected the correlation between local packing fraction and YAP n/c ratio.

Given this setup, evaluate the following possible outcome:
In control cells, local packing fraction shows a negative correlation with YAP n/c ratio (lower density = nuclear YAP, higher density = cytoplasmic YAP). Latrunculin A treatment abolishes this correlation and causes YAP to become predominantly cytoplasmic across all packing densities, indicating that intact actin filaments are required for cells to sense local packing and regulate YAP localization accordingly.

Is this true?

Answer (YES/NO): NO